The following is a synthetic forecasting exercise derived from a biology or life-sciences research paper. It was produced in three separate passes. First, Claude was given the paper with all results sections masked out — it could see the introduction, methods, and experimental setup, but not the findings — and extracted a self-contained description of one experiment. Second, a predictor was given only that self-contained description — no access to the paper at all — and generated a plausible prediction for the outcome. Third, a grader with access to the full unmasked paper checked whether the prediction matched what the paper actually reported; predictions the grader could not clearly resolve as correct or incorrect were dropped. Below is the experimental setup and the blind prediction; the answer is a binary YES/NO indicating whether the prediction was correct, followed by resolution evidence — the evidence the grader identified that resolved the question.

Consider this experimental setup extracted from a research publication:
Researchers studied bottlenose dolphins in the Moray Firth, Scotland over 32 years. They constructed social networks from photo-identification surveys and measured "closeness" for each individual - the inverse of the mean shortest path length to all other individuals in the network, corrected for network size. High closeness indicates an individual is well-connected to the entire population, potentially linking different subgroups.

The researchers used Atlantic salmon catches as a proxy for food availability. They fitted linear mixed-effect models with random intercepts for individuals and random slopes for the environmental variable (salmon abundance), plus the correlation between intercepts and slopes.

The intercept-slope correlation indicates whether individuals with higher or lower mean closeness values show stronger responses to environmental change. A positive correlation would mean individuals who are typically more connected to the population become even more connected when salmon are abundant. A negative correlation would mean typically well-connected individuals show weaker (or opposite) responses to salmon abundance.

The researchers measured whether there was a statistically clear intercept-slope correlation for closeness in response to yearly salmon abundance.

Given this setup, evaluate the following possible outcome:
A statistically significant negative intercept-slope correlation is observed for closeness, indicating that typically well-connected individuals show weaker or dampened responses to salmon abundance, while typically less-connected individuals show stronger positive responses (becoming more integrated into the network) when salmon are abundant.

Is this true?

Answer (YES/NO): NO